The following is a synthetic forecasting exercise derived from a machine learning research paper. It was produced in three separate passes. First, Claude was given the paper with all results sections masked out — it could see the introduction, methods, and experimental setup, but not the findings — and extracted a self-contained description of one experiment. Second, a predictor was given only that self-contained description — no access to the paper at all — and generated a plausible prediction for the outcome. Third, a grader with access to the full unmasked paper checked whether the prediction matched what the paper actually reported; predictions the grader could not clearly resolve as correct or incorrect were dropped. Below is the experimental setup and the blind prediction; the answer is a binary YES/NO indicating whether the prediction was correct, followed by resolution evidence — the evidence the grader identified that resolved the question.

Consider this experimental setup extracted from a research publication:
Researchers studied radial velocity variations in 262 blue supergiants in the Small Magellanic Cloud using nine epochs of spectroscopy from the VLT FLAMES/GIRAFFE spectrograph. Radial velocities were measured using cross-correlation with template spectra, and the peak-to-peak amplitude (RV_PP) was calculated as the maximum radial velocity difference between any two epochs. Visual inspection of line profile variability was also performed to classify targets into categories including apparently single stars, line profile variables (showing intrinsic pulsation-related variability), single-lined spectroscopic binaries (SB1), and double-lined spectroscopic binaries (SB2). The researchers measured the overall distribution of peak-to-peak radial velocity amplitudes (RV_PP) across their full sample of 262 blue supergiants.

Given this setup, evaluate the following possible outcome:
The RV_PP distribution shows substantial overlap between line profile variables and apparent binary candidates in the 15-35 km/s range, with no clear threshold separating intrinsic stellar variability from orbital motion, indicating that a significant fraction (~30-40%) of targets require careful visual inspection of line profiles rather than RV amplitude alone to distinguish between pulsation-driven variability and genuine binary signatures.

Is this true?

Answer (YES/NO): NO